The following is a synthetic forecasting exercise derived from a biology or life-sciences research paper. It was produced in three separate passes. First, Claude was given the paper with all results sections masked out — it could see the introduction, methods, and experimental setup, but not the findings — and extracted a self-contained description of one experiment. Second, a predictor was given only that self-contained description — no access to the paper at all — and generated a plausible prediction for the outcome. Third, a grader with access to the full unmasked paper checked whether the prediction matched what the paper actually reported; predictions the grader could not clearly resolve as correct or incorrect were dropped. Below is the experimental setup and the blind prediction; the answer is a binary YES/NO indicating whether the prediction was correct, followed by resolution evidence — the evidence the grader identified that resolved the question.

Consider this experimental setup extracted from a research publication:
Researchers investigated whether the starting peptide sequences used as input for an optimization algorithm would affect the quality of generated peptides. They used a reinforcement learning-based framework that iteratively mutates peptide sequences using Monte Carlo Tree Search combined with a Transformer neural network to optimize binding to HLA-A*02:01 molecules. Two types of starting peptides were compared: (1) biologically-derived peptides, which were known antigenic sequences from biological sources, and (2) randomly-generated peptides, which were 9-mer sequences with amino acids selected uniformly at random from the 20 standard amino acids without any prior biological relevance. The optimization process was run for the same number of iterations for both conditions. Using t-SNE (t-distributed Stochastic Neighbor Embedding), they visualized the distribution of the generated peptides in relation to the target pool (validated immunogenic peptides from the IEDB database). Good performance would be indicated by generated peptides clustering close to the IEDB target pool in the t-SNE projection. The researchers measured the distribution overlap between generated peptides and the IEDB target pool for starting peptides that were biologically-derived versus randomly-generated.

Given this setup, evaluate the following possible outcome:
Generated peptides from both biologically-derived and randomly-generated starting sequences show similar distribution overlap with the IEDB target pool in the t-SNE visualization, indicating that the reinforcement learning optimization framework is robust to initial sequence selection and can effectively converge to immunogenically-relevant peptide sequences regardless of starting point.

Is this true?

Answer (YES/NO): YES